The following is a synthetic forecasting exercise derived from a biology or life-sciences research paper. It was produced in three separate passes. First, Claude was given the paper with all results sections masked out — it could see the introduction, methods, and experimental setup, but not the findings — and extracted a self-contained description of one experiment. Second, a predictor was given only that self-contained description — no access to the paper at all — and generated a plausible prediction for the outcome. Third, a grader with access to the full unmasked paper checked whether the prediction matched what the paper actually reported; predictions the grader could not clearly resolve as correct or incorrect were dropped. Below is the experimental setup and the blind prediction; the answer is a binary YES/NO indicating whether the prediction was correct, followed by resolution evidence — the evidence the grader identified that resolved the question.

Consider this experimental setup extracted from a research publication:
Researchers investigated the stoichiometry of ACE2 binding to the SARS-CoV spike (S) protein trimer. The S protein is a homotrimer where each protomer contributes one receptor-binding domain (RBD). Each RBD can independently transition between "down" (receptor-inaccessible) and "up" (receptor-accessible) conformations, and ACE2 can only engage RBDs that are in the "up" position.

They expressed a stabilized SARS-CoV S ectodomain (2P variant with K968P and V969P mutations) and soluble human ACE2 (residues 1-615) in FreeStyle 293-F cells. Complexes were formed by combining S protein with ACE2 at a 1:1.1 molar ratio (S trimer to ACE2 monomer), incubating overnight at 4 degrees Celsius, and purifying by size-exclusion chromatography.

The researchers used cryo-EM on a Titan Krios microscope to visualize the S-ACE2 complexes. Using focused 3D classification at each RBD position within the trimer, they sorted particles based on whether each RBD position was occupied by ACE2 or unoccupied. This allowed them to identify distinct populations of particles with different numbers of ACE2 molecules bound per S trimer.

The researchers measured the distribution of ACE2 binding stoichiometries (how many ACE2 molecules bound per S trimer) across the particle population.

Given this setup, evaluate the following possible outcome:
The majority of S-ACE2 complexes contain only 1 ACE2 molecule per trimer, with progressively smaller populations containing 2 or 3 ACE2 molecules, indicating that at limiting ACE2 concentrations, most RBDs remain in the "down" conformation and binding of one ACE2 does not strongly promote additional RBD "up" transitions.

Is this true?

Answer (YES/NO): NO